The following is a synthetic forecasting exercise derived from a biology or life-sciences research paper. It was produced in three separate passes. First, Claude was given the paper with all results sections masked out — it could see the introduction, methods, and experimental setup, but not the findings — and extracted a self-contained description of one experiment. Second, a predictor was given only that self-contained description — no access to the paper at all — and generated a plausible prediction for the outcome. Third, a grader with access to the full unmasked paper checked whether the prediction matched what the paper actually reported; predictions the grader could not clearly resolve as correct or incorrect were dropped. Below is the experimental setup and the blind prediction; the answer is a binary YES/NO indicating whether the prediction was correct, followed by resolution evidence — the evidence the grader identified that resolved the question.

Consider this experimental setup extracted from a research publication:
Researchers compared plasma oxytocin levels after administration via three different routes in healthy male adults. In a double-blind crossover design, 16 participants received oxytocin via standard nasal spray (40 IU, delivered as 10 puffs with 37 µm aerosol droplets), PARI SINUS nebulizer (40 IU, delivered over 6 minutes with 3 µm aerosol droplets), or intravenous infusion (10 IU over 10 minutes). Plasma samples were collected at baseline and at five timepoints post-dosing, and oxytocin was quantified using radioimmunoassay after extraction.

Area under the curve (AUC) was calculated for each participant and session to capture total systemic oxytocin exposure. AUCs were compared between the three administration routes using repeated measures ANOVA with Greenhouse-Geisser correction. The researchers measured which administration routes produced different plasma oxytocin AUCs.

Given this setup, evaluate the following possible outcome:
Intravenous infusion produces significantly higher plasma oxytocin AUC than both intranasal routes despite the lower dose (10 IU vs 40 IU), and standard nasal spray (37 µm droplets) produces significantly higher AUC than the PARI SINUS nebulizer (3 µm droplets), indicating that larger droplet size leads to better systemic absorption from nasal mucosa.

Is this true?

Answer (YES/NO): NO